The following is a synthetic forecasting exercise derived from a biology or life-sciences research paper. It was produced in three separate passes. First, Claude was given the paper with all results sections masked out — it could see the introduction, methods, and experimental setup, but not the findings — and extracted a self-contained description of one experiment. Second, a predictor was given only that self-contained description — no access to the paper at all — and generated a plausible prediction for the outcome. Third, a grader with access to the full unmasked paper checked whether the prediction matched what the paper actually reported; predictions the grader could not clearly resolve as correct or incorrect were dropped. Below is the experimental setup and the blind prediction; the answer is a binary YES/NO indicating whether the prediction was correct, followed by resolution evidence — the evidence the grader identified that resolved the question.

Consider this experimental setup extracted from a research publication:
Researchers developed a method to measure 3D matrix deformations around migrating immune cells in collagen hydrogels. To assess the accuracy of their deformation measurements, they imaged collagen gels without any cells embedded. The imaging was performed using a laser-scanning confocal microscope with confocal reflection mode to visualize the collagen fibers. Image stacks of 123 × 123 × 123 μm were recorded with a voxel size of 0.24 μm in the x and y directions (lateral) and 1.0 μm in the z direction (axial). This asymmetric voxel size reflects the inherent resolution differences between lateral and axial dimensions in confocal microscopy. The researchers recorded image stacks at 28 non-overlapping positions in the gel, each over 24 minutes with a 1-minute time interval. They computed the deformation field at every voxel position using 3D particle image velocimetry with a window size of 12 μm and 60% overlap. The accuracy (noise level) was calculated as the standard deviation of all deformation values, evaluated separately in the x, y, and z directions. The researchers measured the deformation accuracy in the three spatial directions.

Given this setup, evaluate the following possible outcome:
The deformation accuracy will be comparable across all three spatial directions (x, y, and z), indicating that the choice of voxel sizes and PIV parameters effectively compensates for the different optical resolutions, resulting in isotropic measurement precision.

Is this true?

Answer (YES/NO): NO